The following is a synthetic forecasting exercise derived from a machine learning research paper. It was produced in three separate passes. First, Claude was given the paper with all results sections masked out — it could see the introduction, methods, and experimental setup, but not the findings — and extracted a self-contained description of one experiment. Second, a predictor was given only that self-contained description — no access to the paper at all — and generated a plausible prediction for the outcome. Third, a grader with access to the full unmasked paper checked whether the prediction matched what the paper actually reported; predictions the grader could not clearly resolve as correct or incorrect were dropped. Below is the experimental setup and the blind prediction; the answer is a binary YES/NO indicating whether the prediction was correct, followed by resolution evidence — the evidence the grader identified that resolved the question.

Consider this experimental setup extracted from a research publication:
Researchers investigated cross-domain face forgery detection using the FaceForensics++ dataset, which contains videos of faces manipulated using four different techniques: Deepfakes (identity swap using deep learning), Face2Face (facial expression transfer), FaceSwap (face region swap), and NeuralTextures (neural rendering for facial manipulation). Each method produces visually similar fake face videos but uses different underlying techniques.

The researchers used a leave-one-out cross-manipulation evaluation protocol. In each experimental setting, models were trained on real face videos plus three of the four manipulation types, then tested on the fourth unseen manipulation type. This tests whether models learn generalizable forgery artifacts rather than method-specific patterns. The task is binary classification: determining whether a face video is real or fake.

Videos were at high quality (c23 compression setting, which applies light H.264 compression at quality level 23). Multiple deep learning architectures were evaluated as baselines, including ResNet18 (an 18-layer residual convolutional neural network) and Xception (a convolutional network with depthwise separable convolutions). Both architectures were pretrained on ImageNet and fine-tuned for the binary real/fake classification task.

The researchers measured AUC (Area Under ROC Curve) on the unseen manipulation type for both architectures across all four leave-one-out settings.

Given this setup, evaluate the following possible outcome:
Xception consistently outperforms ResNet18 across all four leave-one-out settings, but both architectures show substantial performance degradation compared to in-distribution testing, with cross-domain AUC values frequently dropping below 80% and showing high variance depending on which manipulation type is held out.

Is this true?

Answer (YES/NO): NO